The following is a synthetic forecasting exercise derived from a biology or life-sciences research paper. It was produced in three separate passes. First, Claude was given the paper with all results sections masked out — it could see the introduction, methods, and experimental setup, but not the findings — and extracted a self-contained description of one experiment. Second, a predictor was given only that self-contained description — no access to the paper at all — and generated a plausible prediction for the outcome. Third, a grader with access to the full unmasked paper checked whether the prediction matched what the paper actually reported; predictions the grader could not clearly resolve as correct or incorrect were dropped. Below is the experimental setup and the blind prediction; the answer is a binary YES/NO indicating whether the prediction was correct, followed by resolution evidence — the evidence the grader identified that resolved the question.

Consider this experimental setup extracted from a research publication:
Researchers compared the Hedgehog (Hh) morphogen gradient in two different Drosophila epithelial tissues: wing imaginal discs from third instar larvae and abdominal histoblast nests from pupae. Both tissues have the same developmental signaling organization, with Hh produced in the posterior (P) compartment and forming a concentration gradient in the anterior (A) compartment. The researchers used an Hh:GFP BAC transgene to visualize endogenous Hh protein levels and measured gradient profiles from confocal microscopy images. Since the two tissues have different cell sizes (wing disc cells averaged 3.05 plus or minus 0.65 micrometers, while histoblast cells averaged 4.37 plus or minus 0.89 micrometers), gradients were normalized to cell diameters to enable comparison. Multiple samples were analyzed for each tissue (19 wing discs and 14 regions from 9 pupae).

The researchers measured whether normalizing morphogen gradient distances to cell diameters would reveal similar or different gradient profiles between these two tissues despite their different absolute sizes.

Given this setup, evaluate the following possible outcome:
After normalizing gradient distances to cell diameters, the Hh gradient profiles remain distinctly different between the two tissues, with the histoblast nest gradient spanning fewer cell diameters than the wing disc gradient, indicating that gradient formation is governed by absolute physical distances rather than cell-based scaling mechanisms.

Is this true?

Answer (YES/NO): NO